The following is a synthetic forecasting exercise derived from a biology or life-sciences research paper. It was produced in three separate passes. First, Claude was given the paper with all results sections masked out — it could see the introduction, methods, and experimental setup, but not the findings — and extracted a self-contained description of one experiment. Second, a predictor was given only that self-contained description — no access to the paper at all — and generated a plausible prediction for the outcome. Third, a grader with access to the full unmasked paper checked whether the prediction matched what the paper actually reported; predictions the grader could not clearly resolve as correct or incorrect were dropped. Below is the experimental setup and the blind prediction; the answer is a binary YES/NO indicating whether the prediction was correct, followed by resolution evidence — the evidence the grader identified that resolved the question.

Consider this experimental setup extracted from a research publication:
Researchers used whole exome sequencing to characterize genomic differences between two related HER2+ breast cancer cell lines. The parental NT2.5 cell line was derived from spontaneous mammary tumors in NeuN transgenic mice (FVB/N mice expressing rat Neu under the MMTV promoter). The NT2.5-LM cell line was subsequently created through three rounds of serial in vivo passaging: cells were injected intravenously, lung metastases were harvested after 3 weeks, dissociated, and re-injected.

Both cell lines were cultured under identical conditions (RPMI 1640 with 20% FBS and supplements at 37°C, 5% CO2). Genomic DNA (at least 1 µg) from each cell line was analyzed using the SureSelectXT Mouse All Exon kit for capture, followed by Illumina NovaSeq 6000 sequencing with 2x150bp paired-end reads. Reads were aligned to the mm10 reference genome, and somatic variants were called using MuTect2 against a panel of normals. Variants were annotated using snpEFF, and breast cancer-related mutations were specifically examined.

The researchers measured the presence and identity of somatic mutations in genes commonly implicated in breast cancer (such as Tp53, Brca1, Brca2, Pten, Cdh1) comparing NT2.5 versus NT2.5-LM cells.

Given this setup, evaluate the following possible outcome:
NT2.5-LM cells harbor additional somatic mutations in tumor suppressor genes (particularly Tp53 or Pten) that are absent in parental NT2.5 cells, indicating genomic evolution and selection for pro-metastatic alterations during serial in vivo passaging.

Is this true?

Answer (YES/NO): NO